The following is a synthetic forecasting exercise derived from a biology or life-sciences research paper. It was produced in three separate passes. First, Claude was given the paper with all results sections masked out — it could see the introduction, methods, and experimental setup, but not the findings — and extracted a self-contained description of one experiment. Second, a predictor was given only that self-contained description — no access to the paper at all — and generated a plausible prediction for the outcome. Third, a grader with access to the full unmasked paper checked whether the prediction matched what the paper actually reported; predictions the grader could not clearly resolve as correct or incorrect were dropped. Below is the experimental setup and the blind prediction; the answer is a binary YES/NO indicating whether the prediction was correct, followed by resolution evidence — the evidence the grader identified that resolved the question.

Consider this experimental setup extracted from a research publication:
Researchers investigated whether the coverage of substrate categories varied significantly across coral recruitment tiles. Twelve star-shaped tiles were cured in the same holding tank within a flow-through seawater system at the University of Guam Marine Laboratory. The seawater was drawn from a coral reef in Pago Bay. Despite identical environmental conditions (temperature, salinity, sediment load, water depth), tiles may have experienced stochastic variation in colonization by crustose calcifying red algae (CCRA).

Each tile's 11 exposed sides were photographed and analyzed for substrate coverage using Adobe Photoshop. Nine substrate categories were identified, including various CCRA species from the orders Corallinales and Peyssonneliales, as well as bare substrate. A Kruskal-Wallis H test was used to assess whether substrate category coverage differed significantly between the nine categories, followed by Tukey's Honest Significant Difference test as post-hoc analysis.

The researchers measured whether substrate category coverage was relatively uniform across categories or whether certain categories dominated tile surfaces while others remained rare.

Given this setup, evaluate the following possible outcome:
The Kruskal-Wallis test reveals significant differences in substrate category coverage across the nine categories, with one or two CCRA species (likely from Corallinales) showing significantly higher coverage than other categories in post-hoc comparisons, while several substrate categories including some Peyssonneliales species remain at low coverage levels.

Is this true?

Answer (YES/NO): YES